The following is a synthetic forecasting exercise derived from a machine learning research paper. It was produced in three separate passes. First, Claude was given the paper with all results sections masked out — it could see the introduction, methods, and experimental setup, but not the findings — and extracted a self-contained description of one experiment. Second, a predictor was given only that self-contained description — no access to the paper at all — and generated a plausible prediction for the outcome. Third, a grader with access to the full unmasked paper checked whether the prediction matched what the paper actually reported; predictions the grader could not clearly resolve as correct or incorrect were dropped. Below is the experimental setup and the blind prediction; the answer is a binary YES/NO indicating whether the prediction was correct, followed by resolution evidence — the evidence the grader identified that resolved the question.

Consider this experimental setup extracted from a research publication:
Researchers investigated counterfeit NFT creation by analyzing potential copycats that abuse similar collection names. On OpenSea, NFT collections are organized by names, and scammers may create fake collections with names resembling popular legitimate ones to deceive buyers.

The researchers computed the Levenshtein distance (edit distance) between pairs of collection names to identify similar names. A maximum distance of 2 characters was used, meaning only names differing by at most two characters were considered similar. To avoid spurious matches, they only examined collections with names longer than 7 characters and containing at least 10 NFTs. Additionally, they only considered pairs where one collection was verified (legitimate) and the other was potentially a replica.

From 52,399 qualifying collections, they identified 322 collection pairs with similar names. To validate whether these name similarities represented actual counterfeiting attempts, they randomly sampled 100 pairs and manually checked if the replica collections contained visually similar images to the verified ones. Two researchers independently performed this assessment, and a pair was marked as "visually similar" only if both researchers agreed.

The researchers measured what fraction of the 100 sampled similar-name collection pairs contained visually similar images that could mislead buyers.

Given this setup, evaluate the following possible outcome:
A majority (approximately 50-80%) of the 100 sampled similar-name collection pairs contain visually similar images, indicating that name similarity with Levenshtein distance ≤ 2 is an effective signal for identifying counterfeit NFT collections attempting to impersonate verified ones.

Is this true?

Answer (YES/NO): NO